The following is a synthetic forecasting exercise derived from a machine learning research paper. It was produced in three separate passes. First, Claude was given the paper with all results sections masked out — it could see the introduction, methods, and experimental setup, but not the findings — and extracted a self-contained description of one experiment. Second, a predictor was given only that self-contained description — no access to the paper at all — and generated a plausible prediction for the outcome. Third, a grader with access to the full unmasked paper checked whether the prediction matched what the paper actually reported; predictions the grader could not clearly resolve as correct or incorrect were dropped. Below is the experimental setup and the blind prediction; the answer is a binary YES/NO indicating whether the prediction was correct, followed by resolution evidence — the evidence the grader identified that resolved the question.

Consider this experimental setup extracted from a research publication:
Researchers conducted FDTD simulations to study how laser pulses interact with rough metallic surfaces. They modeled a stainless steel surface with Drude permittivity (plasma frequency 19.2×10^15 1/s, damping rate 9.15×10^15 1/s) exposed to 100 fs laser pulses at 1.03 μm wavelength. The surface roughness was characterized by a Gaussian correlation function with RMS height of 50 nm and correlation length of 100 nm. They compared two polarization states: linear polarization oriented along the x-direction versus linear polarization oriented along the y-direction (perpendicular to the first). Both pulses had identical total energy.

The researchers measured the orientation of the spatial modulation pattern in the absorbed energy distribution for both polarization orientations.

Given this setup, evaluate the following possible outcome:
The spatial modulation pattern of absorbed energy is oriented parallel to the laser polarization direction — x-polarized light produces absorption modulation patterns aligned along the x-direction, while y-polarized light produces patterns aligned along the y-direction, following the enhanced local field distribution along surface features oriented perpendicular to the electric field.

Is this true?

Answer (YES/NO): YES